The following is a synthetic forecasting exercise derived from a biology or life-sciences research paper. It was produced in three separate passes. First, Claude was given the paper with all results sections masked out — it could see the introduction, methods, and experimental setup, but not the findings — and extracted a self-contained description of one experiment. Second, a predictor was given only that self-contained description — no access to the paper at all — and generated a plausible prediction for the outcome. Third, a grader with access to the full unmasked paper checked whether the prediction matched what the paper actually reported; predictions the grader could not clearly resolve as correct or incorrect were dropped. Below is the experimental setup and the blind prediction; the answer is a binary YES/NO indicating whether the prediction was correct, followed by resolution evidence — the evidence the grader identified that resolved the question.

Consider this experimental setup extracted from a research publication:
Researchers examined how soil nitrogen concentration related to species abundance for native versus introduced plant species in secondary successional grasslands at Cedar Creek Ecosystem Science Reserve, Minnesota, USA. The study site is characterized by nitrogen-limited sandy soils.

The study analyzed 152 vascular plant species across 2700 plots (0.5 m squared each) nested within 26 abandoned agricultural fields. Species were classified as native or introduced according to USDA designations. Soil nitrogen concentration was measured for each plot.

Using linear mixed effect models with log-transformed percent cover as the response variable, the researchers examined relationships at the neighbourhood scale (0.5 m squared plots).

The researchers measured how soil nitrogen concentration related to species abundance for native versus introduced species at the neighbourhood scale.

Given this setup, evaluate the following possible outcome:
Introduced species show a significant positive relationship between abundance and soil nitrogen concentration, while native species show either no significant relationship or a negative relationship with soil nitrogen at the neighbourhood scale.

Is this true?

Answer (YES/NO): NO